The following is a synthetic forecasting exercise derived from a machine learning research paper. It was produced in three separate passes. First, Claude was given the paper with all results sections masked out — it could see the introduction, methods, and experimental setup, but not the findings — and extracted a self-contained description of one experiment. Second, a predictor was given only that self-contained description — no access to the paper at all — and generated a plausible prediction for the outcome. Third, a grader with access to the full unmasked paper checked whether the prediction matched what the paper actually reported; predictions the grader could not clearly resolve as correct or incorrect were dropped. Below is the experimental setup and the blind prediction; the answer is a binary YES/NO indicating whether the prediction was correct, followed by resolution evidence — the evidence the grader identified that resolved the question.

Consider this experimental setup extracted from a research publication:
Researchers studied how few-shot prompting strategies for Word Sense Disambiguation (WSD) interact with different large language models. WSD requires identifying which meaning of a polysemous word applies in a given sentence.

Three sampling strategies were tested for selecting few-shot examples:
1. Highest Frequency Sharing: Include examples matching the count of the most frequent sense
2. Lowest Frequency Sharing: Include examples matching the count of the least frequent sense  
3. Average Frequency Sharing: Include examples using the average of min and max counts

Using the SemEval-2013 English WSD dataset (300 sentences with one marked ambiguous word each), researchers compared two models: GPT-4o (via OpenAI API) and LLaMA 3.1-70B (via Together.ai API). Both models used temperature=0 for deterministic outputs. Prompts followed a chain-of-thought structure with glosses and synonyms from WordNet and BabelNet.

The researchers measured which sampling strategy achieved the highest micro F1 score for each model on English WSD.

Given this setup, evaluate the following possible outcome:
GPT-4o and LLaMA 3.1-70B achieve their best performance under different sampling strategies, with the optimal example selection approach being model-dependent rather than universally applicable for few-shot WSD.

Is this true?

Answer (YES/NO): YES